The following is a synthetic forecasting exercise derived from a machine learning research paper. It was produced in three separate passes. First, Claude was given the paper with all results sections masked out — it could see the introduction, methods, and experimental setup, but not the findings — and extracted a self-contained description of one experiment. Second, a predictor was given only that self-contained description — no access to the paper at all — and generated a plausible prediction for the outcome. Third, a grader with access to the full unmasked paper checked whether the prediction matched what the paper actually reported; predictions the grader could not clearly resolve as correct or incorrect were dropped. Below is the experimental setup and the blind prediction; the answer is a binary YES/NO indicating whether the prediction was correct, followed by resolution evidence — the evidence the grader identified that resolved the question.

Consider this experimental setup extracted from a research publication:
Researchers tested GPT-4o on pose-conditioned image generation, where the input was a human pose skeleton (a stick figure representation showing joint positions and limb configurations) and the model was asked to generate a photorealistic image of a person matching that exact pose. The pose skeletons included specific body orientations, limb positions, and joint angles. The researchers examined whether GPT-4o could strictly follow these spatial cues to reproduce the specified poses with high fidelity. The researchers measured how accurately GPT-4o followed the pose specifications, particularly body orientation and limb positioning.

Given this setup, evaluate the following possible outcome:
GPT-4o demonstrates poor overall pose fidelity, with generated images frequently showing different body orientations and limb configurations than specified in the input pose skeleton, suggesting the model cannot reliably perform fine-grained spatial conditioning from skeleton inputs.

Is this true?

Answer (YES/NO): YES